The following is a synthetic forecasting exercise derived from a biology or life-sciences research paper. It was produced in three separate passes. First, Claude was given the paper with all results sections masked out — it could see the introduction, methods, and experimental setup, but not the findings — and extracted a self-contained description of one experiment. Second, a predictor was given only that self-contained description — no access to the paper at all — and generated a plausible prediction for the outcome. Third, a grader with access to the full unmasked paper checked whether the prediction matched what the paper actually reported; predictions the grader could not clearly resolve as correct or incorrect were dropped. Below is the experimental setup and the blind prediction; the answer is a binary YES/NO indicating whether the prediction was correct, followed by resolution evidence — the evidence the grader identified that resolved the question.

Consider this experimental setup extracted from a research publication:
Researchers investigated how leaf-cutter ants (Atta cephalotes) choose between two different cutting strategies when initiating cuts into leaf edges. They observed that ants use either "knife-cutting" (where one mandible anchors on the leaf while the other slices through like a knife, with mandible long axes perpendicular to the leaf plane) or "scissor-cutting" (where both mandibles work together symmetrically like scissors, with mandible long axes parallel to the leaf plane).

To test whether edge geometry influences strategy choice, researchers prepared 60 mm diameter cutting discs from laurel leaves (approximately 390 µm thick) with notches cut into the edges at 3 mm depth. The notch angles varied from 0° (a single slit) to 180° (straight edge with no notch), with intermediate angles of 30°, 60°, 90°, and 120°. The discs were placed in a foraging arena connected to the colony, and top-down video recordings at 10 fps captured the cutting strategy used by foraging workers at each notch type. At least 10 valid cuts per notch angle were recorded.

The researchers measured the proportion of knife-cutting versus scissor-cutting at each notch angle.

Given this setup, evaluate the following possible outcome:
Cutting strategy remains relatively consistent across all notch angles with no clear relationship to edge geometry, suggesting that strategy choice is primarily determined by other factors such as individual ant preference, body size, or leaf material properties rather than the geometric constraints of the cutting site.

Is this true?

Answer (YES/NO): NO